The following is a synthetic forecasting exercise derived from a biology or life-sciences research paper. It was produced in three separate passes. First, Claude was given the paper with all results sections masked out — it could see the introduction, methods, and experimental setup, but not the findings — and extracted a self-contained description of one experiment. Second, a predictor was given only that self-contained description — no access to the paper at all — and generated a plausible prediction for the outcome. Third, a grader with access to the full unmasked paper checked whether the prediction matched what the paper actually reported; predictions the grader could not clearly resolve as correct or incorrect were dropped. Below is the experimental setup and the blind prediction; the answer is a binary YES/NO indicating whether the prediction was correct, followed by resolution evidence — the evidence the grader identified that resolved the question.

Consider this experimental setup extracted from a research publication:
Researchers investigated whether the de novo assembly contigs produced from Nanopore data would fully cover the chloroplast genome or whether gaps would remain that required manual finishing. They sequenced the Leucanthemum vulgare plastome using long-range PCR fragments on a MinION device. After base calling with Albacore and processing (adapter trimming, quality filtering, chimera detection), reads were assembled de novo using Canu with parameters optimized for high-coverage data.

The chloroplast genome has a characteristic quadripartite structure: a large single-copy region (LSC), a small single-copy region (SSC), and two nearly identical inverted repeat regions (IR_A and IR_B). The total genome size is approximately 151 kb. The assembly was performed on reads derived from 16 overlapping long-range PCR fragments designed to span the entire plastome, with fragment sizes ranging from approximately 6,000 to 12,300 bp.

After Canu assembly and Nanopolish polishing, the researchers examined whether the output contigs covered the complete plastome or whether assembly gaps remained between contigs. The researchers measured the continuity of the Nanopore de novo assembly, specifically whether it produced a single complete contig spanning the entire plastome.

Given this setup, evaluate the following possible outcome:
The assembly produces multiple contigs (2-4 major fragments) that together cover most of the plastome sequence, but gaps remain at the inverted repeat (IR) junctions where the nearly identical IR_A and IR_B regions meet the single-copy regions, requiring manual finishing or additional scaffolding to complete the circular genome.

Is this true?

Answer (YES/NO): NO